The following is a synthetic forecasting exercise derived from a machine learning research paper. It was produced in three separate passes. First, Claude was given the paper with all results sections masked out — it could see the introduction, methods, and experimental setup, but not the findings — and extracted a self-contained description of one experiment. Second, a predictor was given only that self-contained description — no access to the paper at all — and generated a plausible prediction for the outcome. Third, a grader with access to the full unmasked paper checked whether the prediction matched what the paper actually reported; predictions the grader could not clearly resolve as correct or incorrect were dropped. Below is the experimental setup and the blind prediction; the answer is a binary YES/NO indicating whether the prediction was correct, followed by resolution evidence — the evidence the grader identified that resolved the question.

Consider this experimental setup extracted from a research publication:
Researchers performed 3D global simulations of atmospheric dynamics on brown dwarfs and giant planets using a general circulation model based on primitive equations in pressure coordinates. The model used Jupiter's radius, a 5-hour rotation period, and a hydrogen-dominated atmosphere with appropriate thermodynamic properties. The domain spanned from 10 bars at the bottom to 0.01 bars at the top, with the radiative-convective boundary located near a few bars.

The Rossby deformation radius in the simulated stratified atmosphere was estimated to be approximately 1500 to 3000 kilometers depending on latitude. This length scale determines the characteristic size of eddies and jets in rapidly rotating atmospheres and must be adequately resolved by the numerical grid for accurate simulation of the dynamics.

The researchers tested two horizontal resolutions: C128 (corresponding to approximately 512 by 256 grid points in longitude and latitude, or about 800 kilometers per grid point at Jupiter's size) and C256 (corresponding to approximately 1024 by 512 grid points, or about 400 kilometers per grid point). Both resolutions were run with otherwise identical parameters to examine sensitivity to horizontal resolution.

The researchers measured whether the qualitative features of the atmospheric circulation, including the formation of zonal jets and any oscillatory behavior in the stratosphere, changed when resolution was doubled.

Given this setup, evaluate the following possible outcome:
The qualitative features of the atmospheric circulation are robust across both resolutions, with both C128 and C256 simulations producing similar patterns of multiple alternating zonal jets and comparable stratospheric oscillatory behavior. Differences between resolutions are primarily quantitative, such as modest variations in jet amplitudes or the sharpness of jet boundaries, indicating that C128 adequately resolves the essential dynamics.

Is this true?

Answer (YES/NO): YES